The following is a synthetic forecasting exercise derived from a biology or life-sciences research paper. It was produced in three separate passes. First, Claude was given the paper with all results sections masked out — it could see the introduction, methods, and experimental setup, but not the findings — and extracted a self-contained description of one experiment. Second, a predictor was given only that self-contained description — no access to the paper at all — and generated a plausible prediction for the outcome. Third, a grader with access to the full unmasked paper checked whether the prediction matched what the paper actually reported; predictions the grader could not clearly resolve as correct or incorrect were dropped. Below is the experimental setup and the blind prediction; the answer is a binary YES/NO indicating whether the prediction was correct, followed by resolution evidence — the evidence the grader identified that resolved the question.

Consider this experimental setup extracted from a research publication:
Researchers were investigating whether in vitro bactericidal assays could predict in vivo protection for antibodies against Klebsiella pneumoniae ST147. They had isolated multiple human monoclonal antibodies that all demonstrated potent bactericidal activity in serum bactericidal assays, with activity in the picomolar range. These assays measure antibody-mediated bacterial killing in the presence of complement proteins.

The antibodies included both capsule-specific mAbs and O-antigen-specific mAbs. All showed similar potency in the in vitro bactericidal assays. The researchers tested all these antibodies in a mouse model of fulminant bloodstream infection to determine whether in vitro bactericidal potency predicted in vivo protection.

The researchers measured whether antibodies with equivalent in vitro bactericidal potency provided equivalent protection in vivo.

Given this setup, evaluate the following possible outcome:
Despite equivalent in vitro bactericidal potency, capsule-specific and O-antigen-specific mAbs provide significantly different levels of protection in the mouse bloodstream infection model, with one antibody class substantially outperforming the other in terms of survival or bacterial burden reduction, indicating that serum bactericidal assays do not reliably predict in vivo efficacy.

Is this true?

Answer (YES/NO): YES